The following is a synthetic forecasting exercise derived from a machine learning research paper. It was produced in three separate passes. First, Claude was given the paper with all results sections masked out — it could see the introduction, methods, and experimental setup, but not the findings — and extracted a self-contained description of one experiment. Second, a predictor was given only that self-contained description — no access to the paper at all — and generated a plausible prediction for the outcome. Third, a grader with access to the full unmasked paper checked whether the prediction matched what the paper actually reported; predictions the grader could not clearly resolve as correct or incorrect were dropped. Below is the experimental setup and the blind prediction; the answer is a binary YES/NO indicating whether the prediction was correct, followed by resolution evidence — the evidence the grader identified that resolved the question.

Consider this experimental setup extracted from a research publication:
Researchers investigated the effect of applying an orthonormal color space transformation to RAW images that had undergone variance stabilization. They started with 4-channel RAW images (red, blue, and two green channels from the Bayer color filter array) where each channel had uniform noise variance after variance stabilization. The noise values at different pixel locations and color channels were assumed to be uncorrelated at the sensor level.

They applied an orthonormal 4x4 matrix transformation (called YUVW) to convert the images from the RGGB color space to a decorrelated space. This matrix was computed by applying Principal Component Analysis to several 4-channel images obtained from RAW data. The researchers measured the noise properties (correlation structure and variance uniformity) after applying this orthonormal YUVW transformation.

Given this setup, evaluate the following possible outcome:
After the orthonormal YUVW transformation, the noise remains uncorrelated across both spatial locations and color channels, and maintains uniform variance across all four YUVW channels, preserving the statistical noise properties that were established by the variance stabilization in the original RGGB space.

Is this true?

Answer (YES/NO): YES